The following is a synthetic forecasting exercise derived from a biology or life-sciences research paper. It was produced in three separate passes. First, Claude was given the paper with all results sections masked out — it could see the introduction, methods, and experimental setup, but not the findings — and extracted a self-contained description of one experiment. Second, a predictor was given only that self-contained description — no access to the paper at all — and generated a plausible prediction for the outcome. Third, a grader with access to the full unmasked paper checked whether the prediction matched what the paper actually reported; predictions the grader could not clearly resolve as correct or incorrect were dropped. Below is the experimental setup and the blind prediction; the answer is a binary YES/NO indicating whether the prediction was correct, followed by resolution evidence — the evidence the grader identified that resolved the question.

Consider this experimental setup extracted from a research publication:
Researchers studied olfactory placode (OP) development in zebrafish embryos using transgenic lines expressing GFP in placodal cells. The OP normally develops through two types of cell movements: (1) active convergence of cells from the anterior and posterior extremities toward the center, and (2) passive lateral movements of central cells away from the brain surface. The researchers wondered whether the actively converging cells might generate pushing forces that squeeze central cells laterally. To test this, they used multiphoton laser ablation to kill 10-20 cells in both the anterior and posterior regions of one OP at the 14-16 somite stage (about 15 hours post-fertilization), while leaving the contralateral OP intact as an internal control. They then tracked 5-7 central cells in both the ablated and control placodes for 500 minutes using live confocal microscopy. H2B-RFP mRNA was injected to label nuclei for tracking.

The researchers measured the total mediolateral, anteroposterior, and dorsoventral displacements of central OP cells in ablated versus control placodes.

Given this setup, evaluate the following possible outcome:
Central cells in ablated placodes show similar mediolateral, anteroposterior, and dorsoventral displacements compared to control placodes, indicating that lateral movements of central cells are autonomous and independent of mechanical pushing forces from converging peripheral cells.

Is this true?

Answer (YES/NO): NO